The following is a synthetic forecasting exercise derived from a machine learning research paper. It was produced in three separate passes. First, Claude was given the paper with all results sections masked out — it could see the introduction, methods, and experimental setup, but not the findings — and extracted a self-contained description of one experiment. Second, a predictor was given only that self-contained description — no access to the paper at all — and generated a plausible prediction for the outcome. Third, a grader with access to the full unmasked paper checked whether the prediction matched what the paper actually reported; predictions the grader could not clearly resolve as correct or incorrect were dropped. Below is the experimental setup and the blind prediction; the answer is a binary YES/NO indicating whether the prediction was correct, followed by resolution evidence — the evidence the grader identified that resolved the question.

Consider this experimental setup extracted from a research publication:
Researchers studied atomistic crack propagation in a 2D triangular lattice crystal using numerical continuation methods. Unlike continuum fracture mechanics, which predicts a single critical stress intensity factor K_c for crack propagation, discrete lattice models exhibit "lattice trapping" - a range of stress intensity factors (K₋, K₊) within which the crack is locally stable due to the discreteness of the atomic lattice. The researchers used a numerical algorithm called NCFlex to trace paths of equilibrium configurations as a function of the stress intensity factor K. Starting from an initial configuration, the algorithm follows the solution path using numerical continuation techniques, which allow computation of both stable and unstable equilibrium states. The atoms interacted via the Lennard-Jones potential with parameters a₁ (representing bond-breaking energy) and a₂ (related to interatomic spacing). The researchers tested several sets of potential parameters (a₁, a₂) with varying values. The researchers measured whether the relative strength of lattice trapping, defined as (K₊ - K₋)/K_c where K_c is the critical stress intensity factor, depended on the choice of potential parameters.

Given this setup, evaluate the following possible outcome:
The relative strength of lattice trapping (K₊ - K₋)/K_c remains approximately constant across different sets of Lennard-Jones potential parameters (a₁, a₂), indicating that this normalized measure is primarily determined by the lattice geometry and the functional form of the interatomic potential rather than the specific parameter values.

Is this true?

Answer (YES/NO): YES